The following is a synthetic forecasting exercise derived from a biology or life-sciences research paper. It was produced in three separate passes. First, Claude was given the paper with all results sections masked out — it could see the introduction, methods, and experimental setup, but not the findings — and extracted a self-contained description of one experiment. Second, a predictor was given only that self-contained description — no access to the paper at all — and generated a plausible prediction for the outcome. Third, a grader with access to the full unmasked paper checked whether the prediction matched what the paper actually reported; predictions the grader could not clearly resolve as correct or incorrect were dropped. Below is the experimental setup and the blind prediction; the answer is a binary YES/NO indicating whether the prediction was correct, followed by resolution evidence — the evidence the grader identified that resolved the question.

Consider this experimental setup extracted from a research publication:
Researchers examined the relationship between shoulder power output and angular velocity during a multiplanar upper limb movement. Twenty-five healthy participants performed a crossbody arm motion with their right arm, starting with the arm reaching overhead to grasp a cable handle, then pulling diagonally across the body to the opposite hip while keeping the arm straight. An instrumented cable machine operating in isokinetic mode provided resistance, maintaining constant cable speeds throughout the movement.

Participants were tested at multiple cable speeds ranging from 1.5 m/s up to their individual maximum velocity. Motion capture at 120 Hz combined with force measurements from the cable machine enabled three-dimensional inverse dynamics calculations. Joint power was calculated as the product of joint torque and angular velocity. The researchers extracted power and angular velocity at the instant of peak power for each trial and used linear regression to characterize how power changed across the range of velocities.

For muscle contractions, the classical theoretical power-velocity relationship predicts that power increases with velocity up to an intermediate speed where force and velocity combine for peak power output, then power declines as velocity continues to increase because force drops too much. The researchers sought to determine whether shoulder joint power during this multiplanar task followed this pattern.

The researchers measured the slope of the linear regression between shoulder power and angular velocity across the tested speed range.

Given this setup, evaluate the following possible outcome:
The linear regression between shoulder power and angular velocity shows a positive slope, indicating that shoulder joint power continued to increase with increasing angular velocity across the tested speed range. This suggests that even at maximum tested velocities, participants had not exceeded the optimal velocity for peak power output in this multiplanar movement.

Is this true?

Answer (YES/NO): YES